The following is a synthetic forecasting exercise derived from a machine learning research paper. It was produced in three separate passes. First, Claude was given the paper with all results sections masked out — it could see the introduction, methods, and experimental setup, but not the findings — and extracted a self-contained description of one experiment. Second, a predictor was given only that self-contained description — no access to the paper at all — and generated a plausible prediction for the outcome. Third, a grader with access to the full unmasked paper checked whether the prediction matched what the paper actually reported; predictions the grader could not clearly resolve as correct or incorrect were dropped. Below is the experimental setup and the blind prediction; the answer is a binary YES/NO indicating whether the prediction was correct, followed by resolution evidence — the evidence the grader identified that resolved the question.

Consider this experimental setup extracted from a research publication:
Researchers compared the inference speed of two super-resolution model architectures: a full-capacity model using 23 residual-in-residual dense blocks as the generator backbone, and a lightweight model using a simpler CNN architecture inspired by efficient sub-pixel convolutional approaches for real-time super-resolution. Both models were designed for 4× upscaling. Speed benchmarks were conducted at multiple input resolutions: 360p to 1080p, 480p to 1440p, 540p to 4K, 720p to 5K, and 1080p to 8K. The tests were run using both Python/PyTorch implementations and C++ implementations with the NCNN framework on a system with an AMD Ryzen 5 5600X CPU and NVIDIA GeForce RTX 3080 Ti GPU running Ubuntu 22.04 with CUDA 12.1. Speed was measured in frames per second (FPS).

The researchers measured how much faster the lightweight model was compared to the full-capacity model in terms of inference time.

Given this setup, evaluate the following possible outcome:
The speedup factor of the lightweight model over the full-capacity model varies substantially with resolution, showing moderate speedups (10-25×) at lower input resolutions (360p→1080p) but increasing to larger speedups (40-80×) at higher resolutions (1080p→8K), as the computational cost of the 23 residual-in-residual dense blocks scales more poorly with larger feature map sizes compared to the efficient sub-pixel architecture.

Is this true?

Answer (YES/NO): NO